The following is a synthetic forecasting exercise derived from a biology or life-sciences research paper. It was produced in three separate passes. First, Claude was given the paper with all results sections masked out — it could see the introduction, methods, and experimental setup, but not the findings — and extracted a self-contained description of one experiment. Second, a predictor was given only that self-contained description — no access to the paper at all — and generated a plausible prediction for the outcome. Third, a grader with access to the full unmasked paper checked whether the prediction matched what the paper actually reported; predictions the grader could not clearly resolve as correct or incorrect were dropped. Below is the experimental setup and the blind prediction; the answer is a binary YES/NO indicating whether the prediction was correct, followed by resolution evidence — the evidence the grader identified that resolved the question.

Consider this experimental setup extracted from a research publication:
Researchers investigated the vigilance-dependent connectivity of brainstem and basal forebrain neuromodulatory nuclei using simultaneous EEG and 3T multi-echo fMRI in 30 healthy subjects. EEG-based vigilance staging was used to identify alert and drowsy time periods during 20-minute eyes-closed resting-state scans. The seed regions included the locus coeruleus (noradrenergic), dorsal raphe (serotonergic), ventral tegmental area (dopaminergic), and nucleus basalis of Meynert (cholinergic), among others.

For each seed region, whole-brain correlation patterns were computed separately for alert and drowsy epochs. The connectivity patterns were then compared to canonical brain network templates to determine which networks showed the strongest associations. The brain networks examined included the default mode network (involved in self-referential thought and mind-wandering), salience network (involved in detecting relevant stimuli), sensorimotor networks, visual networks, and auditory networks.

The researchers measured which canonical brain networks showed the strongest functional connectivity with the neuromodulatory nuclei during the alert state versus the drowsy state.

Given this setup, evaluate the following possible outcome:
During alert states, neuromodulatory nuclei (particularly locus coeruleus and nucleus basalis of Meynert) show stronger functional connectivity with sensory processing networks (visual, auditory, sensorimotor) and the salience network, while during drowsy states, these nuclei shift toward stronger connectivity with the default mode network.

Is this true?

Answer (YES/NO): NO